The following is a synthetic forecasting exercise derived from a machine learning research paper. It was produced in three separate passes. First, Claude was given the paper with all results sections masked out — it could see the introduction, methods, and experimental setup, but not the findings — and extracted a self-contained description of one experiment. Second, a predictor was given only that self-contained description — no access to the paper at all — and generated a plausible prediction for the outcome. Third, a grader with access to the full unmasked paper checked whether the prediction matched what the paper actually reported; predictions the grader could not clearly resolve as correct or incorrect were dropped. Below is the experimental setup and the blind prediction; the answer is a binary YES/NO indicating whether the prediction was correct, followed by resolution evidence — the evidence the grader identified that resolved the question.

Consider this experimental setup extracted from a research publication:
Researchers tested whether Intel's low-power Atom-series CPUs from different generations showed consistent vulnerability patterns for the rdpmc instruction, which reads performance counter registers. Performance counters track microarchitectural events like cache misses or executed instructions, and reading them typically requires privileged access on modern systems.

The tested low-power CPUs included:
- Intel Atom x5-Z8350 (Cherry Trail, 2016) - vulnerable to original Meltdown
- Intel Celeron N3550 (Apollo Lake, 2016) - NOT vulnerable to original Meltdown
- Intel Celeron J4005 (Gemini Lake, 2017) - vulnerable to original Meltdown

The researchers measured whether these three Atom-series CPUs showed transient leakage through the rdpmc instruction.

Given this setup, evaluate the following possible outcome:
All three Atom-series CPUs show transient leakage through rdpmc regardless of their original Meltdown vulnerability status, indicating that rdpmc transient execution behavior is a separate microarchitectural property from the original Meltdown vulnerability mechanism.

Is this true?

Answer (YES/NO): YES